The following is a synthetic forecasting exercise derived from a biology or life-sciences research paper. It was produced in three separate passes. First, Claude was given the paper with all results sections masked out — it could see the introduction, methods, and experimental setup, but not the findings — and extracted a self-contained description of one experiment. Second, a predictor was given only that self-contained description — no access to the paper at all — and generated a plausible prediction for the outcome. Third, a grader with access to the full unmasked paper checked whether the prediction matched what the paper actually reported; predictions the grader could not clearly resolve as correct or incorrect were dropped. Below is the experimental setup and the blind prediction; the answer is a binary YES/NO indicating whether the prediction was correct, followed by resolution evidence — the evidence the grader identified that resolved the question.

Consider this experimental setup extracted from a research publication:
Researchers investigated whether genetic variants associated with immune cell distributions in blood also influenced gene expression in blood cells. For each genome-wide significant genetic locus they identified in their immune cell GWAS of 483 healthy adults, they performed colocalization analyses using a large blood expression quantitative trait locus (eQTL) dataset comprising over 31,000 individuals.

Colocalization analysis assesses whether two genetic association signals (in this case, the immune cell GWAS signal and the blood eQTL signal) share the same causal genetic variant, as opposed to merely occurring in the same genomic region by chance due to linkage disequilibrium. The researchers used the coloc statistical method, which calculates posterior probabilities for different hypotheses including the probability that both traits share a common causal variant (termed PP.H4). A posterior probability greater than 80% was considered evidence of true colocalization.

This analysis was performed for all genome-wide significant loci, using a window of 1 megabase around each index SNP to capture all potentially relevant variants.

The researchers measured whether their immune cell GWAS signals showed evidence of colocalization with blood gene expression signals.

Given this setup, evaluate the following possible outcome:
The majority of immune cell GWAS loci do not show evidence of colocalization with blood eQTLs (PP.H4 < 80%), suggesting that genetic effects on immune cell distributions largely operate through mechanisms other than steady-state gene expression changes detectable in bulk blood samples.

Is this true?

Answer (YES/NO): NO